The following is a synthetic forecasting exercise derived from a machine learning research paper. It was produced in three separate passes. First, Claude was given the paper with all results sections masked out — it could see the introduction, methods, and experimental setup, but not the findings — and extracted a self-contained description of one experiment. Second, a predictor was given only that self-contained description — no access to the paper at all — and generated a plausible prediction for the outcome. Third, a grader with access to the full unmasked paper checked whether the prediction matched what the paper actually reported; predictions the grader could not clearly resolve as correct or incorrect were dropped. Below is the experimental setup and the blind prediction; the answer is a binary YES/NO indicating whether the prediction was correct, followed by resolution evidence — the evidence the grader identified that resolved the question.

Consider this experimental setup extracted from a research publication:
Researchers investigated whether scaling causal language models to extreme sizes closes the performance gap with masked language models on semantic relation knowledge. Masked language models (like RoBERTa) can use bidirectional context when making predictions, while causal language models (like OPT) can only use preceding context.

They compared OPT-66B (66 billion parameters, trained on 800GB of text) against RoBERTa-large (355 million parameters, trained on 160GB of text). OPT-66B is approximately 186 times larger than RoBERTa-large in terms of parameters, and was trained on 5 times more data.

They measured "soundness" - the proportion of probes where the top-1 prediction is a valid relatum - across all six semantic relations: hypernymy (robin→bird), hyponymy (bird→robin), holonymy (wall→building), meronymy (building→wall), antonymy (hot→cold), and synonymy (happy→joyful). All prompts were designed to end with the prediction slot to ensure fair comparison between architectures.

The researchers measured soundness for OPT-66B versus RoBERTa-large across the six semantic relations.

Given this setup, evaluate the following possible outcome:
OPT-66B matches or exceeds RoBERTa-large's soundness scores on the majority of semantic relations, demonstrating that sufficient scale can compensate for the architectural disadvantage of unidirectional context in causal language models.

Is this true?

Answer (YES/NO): NO